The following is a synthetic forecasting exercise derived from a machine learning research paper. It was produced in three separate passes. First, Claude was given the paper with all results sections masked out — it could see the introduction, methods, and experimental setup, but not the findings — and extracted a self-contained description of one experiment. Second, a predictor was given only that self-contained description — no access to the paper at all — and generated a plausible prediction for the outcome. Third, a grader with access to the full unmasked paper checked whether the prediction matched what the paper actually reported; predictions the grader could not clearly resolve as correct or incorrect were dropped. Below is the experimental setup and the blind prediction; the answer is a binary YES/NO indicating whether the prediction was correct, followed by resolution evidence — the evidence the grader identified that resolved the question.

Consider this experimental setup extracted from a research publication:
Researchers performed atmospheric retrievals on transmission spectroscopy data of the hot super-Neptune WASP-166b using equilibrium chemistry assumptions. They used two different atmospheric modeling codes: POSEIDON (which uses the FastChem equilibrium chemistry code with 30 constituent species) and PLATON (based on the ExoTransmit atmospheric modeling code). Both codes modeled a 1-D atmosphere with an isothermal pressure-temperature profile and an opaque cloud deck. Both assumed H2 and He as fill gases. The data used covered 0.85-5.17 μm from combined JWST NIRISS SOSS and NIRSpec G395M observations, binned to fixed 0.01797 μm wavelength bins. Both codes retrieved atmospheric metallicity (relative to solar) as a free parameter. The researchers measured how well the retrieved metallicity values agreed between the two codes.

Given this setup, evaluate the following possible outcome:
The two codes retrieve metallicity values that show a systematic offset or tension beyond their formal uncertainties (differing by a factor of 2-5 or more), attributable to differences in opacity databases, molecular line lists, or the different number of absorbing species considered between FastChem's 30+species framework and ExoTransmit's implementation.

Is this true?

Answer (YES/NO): YES